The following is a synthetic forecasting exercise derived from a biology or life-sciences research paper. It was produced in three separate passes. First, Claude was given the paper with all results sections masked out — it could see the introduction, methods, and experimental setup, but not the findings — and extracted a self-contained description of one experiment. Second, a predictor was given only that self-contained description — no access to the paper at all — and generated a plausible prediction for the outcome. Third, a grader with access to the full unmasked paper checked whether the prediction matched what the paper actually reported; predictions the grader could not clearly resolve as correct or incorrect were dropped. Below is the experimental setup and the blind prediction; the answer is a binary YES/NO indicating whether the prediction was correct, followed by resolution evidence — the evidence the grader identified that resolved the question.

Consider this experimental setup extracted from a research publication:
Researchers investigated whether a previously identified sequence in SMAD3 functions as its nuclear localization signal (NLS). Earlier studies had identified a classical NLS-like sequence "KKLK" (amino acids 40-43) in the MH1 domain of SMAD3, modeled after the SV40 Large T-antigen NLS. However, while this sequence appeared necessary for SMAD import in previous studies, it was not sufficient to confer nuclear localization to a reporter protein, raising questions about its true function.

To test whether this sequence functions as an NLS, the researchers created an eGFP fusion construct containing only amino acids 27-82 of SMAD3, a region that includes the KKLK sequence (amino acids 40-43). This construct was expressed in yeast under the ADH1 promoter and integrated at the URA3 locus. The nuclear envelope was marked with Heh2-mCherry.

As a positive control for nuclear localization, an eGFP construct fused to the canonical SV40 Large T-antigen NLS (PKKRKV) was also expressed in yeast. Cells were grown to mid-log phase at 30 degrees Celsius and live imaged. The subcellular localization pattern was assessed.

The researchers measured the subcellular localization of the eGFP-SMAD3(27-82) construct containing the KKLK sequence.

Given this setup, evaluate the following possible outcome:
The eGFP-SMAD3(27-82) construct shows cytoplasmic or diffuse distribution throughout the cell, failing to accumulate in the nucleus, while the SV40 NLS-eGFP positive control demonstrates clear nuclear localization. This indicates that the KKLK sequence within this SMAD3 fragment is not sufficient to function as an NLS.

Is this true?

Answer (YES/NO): NO